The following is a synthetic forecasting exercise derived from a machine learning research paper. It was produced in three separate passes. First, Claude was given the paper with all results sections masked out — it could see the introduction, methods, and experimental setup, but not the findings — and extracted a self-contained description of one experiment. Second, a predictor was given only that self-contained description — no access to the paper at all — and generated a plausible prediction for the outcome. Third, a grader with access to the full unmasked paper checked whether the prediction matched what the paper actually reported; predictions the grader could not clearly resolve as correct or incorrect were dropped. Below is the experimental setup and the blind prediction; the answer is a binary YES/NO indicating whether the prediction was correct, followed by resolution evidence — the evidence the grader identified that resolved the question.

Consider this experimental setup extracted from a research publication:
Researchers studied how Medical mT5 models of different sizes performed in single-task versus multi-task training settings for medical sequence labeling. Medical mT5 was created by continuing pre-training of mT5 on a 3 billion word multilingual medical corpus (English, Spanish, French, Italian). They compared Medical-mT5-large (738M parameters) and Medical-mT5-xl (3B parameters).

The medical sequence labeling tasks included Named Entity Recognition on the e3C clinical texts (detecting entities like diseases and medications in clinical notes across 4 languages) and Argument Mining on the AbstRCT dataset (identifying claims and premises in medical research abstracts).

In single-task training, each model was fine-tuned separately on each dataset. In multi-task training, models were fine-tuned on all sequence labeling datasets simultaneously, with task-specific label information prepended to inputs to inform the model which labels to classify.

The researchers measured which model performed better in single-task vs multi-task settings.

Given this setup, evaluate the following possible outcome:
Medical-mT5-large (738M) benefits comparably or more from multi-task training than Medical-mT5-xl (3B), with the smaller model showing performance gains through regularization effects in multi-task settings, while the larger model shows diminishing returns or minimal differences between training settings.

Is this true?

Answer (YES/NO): NO